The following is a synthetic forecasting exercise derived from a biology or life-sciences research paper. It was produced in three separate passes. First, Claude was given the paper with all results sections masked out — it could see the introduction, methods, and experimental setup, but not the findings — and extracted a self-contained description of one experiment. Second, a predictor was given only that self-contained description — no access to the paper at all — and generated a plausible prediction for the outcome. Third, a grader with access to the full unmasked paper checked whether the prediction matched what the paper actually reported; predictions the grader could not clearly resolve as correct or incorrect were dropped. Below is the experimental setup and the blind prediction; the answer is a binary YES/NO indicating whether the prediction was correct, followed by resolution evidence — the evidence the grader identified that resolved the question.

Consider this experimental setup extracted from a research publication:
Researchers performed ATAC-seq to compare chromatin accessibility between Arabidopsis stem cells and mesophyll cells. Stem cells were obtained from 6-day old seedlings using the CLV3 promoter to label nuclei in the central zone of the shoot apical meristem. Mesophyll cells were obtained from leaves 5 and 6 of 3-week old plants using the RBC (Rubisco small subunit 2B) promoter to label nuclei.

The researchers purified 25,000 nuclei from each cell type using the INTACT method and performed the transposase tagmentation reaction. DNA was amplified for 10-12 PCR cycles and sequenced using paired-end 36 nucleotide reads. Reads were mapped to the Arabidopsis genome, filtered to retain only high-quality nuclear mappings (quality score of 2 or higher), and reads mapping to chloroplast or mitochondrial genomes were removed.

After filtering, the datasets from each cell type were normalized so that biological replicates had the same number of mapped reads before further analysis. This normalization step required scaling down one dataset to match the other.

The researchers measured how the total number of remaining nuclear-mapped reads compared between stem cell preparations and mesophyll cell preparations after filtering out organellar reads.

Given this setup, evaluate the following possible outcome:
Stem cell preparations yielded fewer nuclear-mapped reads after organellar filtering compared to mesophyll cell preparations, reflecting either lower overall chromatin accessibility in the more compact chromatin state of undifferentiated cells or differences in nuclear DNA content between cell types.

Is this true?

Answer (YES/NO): NO